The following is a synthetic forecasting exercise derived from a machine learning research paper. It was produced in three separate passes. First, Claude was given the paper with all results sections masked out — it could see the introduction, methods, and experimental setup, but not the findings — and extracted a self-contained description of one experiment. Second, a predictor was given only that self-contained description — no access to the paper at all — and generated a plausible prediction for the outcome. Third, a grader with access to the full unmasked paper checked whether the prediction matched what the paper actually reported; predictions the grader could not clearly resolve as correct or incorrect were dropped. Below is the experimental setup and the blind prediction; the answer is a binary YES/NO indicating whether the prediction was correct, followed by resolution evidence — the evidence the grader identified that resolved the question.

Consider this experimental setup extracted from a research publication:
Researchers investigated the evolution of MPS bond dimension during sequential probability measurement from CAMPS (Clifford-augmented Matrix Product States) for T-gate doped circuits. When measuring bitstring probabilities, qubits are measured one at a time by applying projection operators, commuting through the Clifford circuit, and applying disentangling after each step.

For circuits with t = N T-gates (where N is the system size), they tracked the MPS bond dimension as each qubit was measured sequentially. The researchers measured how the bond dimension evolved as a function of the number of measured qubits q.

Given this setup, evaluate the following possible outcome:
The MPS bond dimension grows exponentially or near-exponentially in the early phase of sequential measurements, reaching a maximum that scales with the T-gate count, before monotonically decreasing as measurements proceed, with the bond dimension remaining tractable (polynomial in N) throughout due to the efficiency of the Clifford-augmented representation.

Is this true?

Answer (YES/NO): NO